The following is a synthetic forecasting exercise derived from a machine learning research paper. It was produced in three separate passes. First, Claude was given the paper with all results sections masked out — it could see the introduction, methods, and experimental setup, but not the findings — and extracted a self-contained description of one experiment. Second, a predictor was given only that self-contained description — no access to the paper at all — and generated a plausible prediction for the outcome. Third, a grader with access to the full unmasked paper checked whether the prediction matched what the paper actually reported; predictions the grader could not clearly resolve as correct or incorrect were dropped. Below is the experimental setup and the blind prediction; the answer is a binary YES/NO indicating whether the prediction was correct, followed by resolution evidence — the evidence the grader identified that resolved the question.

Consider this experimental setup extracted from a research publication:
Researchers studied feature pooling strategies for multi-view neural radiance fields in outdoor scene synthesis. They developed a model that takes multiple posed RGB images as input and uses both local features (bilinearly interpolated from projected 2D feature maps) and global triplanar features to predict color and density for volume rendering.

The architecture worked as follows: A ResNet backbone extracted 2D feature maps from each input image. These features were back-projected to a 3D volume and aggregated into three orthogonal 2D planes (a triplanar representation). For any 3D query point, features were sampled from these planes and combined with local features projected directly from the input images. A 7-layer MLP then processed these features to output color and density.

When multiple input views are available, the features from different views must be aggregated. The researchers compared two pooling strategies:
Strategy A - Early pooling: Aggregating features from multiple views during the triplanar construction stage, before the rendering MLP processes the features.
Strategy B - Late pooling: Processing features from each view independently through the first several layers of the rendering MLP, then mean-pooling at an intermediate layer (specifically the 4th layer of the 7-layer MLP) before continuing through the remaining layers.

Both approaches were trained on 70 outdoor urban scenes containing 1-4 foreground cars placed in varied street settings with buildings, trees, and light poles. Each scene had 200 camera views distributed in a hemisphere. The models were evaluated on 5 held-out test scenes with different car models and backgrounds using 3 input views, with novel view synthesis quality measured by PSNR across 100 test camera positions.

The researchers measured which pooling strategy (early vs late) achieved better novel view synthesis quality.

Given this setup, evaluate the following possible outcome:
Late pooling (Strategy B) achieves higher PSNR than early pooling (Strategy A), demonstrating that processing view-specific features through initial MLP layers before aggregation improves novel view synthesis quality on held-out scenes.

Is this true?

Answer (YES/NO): YES